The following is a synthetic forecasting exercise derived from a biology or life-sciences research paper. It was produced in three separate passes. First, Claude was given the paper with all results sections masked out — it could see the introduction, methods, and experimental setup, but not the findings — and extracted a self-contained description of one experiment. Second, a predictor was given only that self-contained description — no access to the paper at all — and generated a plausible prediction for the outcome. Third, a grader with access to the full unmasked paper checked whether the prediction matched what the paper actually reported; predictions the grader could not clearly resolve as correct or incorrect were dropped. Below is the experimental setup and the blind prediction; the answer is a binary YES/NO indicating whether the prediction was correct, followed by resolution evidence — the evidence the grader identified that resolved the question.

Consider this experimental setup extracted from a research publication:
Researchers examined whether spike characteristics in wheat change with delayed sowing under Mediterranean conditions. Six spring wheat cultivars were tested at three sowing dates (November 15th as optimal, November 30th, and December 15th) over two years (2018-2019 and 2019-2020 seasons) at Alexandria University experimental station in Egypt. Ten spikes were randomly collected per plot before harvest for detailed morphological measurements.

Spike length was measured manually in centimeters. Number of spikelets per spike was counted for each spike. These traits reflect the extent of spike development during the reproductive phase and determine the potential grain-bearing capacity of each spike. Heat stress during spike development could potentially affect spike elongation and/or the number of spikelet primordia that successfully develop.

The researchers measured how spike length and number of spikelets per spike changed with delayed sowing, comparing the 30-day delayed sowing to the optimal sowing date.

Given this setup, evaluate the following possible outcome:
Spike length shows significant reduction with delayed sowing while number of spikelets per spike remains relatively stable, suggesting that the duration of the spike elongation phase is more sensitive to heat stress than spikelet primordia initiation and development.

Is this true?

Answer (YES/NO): NO